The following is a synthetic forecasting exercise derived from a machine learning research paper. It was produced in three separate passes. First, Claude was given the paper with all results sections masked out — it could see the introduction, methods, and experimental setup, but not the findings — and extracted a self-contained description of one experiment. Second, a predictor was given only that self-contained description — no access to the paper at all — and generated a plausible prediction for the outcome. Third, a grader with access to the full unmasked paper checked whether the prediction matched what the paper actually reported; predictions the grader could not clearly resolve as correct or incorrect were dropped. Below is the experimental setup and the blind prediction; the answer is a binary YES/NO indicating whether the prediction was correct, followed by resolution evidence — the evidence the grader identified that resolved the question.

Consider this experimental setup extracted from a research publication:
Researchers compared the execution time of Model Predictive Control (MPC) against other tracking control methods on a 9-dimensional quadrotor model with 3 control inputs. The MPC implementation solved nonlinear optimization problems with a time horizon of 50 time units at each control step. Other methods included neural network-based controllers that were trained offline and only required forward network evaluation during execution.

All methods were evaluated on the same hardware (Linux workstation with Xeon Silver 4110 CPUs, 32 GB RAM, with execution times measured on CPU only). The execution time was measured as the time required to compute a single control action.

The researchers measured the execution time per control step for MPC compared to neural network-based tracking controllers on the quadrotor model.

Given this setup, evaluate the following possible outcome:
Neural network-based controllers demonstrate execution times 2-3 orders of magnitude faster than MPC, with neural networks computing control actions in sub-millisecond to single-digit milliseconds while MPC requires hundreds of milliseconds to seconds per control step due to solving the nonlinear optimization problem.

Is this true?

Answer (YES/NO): NO